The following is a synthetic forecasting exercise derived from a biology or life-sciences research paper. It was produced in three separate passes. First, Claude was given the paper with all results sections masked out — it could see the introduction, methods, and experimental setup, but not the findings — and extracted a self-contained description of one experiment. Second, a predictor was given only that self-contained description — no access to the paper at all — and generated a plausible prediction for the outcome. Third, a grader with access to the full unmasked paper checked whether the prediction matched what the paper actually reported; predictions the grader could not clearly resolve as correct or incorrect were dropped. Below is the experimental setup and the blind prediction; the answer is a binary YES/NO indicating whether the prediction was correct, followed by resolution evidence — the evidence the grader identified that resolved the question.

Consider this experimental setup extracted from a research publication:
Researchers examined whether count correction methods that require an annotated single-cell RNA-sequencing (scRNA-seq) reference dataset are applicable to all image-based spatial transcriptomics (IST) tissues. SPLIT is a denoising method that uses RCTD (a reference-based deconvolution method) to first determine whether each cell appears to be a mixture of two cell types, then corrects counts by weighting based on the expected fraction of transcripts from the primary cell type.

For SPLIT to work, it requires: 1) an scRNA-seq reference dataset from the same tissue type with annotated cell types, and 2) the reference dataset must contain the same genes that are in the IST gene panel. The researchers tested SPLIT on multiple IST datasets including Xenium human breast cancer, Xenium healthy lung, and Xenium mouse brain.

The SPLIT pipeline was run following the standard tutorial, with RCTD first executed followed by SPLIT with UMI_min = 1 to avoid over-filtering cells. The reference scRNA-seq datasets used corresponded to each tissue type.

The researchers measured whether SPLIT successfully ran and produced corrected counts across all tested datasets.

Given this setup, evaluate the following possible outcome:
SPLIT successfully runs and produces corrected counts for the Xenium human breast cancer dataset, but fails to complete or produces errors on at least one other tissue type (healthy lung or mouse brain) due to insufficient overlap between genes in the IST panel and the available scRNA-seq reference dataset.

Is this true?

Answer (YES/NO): NO